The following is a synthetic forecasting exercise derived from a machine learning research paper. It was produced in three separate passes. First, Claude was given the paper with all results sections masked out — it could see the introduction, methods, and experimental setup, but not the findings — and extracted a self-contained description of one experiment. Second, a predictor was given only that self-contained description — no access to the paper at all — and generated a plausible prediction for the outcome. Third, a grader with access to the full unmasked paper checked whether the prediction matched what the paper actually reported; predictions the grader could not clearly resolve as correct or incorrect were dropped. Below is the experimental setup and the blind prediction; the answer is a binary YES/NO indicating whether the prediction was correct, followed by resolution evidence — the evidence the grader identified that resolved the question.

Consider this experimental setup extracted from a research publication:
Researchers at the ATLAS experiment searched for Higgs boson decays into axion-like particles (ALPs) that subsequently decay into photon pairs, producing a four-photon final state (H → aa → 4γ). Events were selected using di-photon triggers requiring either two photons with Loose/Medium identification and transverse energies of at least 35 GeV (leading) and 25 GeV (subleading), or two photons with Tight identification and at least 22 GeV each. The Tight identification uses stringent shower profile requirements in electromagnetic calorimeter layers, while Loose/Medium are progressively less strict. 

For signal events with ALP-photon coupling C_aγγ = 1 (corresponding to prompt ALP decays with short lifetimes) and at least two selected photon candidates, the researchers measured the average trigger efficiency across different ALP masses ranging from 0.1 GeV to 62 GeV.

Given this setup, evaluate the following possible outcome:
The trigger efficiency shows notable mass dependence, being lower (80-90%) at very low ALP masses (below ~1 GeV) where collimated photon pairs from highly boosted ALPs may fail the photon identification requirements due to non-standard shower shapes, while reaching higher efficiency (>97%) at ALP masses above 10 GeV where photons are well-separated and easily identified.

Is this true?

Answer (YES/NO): NO